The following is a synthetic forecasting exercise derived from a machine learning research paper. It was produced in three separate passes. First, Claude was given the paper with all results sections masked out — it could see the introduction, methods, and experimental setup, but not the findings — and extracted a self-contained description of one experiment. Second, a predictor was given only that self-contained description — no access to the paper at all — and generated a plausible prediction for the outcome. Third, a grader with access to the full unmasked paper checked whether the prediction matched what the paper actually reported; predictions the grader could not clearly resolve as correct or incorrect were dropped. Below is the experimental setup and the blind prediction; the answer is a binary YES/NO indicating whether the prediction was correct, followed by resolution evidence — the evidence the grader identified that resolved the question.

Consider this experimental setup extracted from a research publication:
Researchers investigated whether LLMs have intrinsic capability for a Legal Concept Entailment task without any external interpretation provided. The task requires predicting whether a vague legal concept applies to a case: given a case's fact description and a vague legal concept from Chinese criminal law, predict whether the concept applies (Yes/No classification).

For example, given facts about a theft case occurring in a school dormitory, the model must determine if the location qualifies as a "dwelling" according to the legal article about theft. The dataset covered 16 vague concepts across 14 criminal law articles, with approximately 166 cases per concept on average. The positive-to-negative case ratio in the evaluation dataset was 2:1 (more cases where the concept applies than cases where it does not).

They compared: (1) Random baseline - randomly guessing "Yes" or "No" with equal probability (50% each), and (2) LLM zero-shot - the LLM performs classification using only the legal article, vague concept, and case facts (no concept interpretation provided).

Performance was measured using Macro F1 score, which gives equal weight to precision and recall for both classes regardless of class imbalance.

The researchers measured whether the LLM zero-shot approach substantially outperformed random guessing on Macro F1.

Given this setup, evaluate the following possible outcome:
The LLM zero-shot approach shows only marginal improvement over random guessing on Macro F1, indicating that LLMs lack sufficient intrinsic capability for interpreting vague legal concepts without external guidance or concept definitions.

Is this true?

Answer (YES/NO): NO